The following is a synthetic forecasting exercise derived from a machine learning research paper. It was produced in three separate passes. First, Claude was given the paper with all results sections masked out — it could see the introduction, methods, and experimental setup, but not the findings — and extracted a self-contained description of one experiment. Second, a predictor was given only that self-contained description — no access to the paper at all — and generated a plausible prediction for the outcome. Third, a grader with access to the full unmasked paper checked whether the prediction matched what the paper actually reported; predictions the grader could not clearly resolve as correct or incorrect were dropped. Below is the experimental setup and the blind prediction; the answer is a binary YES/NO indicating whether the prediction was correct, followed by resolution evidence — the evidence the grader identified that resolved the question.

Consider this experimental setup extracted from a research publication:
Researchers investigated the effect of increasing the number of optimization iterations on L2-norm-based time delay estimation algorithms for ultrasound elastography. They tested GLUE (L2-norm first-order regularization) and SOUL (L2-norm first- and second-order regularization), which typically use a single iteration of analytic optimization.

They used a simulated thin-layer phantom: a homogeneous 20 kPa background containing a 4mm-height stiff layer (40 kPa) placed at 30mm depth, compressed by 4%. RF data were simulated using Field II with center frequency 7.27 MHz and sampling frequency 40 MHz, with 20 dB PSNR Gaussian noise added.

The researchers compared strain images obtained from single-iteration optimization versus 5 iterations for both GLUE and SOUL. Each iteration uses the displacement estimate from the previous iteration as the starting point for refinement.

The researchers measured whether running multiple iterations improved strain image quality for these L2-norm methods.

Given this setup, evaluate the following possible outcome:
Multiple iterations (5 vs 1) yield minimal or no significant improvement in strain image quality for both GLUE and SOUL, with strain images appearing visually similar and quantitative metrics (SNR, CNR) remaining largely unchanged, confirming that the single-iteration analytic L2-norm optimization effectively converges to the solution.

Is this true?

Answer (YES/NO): NO